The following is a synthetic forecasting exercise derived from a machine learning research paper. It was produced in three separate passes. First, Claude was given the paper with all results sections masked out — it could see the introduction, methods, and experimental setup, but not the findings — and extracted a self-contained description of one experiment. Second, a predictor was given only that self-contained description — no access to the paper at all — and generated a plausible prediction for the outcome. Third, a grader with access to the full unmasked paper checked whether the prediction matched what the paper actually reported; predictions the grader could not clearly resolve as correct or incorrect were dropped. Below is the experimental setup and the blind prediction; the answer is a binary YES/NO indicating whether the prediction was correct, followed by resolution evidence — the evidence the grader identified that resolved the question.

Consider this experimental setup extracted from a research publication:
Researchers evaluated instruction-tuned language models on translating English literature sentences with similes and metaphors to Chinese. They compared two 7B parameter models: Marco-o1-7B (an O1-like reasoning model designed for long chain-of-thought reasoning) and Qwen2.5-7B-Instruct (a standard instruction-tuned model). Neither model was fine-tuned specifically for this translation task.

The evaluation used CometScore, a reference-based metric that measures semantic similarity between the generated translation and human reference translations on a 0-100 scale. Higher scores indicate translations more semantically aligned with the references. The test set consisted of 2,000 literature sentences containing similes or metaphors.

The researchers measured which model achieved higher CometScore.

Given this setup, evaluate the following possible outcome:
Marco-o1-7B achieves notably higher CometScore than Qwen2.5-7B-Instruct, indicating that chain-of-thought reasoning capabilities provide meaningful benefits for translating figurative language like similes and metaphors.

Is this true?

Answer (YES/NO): NO